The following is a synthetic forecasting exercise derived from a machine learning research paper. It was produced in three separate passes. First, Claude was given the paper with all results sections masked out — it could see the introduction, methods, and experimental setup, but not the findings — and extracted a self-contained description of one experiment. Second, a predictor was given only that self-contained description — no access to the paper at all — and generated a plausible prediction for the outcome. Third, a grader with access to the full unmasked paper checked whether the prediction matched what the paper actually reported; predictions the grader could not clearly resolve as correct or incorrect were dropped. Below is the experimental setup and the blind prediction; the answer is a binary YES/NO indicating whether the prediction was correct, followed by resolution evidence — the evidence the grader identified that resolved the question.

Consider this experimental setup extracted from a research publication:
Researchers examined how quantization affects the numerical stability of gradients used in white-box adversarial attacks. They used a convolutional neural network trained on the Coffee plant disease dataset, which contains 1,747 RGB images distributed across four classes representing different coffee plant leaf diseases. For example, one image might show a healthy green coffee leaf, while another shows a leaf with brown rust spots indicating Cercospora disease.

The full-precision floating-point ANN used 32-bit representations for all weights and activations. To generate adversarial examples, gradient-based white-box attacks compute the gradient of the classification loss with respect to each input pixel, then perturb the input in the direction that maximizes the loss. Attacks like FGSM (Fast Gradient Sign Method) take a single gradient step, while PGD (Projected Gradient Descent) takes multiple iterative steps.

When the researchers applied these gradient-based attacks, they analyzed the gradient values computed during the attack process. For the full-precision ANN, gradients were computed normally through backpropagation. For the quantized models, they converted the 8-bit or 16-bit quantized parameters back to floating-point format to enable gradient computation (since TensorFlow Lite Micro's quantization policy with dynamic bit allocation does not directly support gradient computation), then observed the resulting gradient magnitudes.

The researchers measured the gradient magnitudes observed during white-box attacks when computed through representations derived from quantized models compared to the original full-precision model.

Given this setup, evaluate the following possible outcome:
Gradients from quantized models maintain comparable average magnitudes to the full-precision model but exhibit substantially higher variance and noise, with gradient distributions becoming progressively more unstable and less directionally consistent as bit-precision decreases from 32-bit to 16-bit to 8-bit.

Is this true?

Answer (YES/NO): NO